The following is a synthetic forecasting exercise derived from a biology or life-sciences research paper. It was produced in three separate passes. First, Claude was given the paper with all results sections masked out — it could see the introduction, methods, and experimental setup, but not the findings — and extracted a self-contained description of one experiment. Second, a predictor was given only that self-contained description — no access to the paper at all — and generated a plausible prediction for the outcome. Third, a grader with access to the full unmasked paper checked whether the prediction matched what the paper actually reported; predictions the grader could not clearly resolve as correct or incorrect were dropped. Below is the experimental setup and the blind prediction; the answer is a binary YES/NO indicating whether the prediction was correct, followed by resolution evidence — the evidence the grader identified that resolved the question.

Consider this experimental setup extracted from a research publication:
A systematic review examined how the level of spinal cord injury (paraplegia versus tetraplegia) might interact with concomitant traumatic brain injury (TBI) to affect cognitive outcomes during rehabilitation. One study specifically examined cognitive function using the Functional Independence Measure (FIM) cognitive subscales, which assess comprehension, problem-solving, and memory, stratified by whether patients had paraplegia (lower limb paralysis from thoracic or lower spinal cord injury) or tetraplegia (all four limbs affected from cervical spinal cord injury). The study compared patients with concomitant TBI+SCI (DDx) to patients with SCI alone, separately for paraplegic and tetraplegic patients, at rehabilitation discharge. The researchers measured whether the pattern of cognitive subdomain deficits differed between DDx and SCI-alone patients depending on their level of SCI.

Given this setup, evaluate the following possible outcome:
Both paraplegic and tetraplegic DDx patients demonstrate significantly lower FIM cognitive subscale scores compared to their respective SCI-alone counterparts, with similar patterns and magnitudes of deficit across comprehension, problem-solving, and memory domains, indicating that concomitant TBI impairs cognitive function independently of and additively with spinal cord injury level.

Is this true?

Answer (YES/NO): NO